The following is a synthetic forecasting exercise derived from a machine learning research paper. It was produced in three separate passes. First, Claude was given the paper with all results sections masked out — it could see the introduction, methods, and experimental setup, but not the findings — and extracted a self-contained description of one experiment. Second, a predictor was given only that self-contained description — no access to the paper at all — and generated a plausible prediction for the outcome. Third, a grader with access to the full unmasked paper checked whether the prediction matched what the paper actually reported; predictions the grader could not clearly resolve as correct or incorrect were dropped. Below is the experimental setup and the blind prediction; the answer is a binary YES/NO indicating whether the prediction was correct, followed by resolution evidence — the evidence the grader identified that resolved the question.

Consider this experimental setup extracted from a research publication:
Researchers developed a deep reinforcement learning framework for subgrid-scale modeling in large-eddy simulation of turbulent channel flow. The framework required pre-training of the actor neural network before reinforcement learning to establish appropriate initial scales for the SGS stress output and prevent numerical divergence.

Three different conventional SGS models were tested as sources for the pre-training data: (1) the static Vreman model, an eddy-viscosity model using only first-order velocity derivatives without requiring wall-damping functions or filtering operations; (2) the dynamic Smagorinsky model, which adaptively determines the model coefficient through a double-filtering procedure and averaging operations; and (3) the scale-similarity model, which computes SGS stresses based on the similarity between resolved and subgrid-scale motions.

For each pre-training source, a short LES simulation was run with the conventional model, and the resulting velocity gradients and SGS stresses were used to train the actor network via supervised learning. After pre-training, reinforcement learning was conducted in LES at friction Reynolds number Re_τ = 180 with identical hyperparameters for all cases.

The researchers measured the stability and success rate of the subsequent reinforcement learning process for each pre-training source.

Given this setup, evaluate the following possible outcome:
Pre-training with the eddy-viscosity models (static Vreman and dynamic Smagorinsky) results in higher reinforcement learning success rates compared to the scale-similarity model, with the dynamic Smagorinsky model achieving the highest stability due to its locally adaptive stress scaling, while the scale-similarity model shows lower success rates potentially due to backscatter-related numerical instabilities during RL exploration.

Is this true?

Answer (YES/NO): NO